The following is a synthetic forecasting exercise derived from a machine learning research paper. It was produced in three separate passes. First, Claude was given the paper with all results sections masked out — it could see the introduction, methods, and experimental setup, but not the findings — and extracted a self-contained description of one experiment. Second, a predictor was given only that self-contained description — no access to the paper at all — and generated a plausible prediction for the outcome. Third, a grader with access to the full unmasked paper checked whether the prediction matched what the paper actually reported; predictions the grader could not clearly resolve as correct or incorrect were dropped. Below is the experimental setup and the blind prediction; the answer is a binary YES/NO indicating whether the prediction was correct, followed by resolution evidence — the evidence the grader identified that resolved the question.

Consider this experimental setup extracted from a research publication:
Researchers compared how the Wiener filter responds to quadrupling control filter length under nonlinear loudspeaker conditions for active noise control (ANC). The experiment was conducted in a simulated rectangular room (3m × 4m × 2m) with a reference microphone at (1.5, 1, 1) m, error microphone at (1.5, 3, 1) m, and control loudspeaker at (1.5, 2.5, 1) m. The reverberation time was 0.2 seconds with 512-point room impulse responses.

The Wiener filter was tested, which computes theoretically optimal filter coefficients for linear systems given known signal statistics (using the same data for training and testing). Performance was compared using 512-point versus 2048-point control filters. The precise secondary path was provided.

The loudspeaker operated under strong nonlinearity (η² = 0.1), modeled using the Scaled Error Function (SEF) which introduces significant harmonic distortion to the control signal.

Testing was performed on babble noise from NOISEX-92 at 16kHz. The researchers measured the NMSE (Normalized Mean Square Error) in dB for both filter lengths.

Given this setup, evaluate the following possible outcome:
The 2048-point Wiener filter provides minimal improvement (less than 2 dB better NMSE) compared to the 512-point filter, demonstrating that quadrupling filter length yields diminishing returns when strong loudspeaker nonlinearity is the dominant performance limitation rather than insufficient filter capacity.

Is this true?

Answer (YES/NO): YES